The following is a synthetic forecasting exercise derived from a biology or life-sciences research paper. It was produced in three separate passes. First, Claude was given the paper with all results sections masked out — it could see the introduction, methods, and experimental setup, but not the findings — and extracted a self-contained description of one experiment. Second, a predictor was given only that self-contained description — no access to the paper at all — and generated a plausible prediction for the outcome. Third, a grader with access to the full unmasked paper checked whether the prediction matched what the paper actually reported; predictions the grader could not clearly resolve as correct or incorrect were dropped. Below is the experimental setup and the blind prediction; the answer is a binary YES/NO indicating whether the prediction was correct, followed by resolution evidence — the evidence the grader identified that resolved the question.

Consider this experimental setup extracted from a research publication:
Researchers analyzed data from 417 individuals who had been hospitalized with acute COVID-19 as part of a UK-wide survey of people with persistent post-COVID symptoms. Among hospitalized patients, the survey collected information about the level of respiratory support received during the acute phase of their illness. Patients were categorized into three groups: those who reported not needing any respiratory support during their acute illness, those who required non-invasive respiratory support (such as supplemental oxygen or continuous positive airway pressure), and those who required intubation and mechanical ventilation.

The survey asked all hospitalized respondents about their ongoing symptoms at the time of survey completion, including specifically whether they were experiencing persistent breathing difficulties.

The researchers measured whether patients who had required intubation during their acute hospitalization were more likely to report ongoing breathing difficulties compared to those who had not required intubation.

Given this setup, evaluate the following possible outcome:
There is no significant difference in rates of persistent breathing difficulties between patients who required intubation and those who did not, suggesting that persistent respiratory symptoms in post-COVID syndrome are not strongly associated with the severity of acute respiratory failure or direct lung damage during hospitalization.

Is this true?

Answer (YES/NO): YES